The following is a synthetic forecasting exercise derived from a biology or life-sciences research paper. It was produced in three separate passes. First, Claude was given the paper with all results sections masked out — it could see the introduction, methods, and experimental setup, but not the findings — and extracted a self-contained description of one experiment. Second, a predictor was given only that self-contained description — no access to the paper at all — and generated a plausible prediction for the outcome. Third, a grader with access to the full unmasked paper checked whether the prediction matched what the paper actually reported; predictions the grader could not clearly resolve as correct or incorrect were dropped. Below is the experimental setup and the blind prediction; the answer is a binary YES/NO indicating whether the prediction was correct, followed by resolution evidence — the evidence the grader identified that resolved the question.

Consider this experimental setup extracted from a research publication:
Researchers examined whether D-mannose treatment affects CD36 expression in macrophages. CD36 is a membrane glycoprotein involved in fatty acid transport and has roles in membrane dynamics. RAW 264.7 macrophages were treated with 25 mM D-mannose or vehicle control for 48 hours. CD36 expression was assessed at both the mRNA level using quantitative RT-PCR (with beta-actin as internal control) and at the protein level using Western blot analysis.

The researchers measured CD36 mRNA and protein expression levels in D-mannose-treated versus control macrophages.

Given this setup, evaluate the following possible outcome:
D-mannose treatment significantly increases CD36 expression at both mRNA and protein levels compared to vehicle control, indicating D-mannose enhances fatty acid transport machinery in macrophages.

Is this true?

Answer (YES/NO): NO